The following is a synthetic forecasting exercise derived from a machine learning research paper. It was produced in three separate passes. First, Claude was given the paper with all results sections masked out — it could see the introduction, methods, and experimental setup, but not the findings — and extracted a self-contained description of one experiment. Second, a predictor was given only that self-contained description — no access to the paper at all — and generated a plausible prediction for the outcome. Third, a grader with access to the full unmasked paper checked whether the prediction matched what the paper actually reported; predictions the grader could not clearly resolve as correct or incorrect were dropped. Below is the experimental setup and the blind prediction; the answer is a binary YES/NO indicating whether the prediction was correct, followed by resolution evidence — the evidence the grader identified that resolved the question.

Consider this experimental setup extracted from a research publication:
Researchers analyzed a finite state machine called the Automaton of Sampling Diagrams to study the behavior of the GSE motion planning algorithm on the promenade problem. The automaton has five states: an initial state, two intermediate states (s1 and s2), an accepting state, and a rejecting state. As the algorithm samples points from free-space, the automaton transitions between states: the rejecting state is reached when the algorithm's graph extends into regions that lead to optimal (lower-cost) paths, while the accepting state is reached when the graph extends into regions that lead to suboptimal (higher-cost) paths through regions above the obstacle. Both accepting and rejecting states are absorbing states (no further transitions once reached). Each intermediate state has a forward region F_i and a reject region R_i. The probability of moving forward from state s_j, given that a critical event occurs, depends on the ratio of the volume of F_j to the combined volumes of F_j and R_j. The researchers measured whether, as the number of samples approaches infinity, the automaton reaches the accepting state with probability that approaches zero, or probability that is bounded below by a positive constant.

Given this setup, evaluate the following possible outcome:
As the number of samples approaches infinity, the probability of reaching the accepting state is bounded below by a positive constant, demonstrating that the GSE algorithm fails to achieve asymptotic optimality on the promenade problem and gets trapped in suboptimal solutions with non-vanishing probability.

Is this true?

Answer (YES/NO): YES